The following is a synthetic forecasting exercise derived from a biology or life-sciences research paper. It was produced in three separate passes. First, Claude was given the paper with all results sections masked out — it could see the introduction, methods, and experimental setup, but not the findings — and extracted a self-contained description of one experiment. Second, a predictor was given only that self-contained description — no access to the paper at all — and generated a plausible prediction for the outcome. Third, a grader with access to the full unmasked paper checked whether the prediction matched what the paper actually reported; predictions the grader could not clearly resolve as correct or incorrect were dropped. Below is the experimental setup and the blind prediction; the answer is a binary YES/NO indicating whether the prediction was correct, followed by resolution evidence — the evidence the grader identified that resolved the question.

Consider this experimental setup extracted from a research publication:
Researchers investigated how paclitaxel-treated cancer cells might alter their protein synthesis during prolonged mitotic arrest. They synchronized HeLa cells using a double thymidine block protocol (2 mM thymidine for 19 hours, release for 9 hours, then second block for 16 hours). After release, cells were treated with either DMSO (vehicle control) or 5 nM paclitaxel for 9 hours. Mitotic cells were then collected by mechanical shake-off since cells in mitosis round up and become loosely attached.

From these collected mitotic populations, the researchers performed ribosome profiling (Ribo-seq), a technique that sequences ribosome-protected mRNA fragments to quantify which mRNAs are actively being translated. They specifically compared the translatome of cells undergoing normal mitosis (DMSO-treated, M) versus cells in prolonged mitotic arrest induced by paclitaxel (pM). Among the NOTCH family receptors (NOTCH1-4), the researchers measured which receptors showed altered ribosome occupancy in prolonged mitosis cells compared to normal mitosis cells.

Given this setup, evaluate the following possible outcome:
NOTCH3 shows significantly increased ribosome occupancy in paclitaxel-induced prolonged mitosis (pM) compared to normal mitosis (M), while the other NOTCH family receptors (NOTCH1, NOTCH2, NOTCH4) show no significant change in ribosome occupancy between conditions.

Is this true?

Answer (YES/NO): NO